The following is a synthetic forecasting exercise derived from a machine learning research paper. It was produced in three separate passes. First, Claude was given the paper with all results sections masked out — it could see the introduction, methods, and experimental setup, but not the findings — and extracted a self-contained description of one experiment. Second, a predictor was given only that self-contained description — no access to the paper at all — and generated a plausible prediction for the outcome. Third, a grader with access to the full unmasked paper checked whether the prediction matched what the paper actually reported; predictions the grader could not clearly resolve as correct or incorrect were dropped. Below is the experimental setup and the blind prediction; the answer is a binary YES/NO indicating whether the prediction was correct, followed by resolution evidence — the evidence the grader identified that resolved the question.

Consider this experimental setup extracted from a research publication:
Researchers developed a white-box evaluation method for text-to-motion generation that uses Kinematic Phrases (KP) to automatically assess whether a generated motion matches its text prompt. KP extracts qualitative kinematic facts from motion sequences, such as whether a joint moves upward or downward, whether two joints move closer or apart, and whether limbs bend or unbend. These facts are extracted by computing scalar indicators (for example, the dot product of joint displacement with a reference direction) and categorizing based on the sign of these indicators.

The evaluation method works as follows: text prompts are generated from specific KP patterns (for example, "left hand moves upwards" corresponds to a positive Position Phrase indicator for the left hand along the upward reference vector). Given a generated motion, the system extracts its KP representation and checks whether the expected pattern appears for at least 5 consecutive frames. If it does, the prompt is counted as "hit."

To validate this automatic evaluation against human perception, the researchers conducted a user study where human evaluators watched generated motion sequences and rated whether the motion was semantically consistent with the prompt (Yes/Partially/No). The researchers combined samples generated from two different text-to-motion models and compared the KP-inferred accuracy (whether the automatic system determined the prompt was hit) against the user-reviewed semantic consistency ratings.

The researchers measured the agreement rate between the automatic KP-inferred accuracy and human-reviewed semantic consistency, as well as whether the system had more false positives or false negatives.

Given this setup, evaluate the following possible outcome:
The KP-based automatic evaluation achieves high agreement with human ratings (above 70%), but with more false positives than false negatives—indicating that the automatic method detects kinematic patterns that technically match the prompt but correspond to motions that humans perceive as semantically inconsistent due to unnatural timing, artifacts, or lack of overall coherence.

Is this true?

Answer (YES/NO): NO